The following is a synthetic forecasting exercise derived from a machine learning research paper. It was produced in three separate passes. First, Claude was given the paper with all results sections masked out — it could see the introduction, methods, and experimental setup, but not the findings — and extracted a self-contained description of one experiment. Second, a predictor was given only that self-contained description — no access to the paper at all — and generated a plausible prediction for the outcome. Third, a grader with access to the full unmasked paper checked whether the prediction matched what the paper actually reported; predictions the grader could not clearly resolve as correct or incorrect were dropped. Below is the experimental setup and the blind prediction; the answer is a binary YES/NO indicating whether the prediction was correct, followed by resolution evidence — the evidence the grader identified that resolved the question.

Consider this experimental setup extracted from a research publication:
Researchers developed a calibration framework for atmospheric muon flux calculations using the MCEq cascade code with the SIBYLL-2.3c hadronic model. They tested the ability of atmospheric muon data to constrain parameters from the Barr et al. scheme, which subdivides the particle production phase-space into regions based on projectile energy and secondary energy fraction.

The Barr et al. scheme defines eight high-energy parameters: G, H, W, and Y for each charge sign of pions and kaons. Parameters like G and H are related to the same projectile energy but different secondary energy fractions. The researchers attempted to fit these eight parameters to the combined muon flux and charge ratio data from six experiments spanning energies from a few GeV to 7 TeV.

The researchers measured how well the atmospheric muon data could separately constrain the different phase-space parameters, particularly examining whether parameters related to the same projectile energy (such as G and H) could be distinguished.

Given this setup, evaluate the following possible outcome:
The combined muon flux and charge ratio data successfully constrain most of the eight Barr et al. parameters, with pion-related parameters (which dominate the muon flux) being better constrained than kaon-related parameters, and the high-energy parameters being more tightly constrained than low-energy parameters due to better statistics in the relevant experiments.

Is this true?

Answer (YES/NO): NO